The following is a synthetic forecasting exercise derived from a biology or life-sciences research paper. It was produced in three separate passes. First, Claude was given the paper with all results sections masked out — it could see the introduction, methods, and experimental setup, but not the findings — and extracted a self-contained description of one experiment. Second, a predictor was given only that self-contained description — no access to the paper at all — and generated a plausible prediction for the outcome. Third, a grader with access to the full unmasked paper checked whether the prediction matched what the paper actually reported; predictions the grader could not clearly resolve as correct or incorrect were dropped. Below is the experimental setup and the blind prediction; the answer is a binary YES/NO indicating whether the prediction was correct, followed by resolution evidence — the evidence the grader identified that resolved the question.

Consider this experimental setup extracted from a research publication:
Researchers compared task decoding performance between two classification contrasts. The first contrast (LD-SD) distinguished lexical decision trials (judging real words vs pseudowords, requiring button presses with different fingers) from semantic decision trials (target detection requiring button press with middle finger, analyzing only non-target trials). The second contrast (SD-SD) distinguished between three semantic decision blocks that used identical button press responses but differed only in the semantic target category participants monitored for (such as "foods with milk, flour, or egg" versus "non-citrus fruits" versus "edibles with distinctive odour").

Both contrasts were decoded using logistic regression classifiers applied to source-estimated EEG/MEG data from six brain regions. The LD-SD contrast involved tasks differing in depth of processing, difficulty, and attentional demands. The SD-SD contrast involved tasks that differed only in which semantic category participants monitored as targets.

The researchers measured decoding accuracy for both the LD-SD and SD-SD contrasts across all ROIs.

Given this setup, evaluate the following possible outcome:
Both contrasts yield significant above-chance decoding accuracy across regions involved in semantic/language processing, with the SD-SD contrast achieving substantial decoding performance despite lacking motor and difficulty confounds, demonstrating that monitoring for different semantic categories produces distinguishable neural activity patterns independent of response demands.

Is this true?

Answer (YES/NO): YES